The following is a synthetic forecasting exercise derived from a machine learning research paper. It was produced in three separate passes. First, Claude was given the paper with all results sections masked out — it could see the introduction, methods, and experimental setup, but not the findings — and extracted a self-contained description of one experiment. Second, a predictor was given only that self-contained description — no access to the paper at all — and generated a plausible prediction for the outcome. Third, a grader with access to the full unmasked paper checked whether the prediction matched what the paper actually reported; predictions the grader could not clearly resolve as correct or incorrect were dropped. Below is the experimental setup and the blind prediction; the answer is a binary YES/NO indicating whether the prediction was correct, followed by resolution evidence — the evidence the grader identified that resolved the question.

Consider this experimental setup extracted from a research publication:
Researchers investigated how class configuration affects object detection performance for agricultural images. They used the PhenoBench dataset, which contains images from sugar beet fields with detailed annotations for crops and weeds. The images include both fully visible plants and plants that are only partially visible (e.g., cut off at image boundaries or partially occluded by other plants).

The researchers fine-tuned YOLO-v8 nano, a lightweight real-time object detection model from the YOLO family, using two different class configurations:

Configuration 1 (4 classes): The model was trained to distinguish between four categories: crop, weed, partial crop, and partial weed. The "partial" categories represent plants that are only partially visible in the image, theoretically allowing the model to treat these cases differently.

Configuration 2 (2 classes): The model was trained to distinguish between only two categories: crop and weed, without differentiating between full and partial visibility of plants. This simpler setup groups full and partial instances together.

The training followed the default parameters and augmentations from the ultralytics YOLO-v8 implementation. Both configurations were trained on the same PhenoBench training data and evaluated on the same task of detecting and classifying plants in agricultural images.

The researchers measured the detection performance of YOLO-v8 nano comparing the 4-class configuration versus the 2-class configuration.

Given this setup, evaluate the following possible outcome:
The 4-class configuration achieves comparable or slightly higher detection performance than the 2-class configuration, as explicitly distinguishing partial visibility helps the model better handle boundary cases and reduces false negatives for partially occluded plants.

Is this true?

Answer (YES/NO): NO